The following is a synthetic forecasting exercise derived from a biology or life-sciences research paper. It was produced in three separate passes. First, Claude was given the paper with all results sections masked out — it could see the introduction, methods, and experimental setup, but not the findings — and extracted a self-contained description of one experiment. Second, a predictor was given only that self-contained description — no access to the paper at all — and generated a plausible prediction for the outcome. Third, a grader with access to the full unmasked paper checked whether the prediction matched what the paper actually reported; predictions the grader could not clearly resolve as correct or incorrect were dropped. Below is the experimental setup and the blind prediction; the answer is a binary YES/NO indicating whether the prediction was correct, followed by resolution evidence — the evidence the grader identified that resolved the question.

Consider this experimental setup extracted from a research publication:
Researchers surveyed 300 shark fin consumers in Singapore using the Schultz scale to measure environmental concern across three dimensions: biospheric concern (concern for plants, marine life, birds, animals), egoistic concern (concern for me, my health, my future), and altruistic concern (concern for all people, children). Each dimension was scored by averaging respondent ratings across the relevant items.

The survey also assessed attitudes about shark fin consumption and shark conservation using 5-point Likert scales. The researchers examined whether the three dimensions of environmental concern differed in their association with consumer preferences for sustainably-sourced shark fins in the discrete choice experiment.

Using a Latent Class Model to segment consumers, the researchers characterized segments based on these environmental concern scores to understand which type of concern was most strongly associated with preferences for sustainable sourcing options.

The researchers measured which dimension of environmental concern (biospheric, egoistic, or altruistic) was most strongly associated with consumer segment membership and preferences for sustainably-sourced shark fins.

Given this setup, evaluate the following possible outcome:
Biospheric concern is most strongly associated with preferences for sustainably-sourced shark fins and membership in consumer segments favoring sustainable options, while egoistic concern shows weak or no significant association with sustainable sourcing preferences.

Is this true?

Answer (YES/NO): NO